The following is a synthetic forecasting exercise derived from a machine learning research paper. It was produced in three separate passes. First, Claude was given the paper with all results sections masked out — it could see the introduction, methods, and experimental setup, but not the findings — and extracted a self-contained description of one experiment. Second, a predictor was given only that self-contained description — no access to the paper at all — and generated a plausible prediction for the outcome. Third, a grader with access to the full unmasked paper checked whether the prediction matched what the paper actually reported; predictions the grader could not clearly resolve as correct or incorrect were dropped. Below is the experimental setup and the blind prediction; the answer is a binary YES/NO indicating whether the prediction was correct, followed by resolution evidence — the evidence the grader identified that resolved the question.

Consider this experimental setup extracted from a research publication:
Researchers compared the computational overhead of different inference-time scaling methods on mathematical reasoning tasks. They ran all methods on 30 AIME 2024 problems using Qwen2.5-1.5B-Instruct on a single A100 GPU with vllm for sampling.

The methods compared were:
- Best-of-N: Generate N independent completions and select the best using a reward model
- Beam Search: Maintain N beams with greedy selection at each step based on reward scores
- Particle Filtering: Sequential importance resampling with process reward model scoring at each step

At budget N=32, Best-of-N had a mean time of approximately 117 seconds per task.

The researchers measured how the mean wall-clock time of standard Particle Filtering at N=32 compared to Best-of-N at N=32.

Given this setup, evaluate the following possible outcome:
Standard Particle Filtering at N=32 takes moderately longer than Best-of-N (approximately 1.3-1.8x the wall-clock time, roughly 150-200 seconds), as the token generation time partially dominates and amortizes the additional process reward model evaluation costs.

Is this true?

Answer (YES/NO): YES